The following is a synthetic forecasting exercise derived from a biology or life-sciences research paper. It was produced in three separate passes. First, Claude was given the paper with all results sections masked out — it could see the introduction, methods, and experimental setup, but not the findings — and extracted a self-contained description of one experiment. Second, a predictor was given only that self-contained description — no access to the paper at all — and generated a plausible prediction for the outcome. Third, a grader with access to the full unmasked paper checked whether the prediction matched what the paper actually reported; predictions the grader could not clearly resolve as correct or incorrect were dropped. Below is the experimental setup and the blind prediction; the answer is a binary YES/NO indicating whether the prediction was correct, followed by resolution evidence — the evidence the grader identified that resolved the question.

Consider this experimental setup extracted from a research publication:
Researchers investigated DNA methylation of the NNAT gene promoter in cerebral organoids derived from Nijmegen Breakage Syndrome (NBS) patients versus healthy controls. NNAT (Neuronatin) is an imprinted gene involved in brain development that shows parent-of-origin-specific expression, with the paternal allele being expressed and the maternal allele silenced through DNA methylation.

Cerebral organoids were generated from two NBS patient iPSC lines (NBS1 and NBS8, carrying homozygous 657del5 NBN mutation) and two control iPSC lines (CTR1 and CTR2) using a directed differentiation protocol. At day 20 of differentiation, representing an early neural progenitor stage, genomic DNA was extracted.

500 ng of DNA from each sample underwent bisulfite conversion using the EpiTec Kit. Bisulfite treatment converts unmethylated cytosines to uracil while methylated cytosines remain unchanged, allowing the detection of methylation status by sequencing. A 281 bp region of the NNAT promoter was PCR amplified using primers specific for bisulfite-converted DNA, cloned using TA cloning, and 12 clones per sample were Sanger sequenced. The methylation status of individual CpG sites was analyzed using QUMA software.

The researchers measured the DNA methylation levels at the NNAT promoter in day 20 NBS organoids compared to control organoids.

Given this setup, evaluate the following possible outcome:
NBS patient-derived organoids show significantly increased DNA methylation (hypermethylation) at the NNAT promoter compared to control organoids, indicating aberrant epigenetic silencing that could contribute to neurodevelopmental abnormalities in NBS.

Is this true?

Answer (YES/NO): NO